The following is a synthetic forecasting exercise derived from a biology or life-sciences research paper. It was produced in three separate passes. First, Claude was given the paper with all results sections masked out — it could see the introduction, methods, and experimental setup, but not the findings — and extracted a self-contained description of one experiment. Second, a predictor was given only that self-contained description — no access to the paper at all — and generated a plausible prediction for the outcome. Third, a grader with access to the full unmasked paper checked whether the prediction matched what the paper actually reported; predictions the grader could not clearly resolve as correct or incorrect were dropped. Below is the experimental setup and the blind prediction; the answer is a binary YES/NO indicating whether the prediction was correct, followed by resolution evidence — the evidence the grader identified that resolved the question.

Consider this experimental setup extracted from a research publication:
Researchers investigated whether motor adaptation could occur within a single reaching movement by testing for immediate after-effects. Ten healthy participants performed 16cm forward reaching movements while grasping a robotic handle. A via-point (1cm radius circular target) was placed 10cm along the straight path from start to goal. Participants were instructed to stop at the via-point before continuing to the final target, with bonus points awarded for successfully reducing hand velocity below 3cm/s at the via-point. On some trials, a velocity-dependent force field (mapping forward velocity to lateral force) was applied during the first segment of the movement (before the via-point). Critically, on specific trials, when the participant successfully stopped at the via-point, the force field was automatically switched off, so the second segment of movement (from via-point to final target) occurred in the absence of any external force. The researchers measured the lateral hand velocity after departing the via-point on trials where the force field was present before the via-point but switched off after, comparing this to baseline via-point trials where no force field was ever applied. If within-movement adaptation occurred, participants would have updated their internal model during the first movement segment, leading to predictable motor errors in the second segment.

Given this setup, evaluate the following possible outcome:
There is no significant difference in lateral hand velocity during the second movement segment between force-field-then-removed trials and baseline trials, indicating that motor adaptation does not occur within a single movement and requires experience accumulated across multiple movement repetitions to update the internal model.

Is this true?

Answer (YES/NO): NO